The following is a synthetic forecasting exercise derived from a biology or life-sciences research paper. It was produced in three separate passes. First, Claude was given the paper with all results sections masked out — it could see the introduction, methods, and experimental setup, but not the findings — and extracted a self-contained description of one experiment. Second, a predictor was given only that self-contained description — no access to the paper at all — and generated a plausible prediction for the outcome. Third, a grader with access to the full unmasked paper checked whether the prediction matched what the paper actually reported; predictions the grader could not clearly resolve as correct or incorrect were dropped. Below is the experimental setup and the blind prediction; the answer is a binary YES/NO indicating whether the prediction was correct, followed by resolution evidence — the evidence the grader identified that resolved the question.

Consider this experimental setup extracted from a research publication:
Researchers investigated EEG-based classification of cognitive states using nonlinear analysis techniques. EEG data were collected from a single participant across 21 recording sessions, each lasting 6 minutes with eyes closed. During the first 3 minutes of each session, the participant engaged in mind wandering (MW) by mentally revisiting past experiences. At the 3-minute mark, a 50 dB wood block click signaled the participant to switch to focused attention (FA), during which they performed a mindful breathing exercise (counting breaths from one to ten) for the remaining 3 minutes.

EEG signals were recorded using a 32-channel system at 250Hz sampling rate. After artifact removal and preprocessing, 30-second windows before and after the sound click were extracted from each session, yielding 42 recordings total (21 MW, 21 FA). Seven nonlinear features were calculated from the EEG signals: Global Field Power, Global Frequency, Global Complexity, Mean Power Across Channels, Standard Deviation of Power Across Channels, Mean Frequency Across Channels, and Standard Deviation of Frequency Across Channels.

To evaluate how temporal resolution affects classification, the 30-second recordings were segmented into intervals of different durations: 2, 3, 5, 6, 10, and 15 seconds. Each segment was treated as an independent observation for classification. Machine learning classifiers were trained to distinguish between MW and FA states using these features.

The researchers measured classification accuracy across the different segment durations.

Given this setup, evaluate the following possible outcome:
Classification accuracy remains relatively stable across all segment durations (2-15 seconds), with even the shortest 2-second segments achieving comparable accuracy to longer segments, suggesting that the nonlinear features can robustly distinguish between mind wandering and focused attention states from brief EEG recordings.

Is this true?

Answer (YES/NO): NO